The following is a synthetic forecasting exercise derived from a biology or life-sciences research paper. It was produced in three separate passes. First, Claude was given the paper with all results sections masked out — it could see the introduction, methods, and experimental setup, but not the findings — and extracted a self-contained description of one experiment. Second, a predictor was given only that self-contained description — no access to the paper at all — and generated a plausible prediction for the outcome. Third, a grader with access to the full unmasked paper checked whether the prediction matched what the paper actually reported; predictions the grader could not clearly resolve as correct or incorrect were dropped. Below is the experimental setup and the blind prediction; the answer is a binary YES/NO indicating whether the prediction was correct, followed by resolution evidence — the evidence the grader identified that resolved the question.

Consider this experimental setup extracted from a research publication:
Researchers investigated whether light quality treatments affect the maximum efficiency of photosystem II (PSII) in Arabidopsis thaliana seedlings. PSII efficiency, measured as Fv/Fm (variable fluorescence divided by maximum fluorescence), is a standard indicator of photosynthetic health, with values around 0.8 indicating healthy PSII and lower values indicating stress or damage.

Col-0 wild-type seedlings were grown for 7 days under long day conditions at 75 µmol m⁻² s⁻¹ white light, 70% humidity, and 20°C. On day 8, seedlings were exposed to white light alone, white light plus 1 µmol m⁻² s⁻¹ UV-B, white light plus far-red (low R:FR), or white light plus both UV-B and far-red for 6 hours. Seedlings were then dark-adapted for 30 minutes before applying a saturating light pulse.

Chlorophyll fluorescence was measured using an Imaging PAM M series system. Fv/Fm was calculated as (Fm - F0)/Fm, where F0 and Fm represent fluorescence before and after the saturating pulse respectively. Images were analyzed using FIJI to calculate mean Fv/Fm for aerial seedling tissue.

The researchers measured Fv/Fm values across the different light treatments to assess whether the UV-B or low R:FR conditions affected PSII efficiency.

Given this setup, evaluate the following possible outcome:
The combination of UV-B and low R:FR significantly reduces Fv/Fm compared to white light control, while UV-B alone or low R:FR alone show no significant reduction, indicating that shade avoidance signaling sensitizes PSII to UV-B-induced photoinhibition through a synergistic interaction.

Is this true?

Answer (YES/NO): NO